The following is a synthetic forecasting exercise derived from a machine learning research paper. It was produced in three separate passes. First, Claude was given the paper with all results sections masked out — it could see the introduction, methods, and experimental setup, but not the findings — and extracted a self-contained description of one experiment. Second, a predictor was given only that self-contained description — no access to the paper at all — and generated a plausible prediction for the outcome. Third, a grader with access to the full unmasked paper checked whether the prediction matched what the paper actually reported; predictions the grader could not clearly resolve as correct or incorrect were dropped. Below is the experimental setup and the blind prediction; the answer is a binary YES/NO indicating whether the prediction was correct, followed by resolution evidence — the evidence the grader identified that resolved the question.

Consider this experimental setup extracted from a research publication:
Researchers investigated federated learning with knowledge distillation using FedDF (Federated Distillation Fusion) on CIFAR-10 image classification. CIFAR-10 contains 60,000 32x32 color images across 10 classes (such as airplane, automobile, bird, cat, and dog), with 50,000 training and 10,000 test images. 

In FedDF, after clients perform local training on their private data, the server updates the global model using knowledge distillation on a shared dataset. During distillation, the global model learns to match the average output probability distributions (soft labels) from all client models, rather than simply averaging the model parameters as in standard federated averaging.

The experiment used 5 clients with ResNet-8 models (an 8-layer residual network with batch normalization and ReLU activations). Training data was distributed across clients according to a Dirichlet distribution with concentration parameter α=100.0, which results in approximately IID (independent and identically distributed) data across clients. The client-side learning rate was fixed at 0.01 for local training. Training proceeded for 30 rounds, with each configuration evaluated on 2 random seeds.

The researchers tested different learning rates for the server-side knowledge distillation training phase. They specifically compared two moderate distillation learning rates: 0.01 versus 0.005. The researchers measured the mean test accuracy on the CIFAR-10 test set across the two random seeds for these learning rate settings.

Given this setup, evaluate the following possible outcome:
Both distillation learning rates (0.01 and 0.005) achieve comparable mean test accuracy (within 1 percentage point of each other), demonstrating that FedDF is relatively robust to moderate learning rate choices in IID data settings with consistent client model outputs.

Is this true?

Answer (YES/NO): NO